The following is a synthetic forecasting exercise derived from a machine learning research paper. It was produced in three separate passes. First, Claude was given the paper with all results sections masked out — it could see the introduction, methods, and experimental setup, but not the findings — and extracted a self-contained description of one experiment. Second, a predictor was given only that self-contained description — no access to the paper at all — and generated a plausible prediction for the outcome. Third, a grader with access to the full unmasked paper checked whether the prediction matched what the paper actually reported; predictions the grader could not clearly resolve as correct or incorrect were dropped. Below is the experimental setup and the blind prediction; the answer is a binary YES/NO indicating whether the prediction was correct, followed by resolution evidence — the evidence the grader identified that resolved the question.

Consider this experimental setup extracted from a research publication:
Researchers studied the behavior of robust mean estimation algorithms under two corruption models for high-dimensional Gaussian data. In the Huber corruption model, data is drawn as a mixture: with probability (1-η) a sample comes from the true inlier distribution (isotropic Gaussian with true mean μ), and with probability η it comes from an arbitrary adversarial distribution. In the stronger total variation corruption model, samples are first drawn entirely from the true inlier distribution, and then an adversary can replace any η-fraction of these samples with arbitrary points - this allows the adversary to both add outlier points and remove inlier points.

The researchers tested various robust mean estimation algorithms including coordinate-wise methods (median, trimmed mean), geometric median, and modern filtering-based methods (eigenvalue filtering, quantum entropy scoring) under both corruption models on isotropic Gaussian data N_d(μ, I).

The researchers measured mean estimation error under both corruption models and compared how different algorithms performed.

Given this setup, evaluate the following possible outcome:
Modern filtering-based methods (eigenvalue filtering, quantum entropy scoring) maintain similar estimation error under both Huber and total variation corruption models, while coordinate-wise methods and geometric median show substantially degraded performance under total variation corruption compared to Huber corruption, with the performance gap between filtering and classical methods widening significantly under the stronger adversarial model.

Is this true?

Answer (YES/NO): NO